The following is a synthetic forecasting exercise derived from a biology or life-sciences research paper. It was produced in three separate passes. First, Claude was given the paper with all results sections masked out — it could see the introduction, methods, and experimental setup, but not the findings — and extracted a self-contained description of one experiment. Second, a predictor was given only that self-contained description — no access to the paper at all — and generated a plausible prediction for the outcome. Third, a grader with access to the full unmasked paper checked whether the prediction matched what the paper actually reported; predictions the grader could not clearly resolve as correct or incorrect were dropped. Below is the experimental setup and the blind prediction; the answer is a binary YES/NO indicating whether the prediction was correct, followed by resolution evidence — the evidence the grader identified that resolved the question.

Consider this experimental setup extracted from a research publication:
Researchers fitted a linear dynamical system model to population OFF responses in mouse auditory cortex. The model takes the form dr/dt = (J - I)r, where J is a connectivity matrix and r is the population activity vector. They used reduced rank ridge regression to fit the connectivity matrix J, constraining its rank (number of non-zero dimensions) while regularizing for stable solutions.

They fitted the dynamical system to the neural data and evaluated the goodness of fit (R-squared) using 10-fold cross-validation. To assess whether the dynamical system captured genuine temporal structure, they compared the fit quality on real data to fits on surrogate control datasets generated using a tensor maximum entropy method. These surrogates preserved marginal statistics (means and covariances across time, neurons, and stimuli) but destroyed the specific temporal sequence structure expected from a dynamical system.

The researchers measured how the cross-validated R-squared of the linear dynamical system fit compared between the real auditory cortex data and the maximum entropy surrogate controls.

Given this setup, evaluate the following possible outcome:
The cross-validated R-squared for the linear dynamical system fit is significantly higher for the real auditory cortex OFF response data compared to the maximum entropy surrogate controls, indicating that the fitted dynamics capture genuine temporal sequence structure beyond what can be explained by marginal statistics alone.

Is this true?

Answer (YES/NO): YES